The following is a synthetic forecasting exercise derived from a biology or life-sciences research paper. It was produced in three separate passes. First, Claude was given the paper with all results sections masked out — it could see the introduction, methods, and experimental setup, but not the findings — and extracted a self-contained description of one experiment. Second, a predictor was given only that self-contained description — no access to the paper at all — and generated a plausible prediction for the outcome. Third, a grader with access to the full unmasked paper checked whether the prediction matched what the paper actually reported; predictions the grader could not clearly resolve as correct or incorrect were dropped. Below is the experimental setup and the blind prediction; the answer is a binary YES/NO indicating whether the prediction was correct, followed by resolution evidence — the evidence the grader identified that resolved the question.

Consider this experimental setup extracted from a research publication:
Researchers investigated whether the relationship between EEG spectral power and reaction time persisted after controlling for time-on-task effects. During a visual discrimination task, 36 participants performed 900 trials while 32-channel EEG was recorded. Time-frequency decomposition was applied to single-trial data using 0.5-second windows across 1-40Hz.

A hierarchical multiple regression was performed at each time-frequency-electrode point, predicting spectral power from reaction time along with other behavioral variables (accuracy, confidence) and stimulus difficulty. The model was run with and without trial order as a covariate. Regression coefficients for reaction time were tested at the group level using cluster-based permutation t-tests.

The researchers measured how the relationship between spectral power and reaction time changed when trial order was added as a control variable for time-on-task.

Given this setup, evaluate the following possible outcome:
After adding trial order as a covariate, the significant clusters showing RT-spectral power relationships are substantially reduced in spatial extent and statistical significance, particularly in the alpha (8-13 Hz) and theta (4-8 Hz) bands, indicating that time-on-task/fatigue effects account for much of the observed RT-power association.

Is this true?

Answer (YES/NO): NO